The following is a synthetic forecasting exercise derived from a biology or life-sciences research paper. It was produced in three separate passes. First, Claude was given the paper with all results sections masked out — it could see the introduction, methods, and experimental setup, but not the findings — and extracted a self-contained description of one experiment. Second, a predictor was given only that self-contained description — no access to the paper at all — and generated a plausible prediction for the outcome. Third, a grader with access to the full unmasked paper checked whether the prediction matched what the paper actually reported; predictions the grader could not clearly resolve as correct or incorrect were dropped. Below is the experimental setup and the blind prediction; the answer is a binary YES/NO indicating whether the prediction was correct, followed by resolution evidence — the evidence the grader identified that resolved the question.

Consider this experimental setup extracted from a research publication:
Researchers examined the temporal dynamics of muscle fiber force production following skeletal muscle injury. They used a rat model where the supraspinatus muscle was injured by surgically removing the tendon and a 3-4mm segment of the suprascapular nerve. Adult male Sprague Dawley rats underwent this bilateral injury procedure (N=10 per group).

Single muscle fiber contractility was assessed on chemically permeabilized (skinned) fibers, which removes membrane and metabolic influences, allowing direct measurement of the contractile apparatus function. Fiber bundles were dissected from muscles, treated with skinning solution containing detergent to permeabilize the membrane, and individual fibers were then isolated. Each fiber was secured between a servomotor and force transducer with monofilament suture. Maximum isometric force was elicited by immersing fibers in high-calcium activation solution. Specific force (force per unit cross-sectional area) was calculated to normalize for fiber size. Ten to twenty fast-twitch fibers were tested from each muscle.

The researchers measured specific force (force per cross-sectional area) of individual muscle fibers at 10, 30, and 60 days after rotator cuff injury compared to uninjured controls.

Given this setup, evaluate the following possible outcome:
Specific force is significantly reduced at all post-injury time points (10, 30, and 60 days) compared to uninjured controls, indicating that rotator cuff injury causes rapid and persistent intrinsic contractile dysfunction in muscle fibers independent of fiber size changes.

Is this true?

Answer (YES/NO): YES